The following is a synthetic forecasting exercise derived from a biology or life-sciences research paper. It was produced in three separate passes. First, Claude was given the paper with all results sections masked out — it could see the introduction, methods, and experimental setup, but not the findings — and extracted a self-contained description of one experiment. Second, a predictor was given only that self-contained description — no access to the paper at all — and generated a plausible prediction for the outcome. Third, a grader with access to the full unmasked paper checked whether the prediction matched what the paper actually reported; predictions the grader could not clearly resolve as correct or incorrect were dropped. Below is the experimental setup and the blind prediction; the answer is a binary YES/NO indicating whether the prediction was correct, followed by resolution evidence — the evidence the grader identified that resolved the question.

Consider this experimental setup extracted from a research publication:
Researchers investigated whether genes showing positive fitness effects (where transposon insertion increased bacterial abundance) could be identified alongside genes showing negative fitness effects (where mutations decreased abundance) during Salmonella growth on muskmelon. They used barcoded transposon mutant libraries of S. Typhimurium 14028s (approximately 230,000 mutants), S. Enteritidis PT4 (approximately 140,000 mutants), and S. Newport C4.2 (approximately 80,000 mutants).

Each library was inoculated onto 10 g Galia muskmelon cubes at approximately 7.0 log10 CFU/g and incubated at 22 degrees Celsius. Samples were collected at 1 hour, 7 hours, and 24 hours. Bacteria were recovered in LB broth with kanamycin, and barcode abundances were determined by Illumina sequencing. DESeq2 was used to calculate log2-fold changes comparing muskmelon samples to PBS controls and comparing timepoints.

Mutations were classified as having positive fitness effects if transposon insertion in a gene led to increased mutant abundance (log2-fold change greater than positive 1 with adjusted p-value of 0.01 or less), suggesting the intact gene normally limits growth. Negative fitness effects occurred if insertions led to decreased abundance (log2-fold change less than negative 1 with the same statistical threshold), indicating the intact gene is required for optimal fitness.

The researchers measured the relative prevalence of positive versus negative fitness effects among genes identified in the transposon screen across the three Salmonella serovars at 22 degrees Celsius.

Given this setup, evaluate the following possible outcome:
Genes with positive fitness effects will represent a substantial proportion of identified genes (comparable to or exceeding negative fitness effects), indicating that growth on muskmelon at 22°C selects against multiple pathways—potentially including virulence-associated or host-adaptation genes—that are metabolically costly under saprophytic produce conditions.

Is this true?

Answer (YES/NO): NO